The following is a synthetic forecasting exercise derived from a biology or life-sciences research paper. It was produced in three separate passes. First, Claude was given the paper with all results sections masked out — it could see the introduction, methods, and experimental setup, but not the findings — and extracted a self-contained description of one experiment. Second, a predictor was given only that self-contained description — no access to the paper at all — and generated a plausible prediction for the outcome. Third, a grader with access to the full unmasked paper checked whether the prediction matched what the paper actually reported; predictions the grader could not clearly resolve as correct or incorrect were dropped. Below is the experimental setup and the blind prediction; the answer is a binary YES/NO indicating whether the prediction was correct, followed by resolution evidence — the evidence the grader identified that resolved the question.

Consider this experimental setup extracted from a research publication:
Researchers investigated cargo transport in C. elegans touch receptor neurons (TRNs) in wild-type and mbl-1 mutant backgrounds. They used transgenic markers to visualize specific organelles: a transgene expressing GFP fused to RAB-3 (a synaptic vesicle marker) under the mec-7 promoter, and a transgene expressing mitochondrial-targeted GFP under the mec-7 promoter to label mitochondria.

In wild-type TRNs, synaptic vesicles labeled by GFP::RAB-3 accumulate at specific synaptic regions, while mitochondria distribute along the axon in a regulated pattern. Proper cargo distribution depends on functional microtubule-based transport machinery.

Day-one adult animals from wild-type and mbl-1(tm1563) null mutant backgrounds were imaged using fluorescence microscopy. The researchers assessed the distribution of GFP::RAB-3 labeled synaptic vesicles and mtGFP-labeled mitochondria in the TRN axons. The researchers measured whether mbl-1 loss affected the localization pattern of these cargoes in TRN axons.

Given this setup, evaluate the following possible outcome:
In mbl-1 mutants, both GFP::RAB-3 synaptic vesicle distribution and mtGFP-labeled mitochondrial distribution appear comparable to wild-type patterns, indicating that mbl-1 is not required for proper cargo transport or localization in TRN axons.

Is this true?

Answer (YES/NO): NO